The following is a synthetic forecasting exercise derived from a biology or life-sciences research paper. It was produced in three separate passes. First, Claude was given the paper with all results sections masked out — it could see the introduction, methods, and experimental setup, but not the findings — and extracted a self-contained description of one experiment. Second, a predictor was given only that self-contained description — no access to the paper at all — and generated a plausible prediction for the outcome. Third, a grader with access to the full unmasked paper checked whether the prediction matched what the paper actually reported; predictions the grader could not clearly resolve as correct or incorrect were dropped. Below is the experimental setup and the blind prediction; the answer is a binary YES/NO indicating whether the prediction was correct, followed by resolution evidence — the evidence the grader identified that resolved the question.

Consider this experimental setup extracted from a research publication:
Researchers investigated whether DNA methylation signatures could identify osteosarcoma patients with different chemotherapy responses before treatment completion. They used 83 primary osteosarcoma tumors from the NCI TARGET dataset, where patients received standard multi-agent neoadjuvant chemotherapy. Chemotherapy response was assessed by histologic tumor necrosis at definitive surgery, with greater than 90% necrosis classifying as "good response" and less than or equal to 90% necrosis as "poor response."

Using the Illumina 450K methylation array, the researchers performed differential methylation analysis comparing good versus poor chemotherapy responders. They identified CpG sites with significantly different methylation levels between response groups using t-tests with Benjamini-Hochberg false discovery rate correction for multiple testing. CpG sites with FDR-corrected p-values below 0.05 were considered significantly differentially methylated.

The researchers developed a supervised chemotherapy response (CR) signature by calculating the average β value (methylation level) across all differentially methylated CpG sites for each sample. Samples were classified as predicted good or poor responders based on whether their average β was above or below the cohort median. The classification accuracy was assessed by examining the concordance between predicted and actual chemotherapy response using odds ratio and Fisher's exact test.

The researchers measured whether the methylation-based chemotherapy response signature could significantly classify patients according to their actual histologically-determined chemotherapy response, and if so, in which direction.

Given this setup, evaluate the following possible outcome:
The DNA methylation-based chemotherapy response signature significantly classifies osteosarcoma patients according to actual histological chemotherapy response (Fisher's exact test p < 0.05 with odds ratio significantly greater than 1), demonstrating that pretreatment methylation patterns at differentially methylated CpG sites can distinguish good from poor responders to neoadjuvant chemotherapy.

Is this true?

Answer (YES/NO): YES